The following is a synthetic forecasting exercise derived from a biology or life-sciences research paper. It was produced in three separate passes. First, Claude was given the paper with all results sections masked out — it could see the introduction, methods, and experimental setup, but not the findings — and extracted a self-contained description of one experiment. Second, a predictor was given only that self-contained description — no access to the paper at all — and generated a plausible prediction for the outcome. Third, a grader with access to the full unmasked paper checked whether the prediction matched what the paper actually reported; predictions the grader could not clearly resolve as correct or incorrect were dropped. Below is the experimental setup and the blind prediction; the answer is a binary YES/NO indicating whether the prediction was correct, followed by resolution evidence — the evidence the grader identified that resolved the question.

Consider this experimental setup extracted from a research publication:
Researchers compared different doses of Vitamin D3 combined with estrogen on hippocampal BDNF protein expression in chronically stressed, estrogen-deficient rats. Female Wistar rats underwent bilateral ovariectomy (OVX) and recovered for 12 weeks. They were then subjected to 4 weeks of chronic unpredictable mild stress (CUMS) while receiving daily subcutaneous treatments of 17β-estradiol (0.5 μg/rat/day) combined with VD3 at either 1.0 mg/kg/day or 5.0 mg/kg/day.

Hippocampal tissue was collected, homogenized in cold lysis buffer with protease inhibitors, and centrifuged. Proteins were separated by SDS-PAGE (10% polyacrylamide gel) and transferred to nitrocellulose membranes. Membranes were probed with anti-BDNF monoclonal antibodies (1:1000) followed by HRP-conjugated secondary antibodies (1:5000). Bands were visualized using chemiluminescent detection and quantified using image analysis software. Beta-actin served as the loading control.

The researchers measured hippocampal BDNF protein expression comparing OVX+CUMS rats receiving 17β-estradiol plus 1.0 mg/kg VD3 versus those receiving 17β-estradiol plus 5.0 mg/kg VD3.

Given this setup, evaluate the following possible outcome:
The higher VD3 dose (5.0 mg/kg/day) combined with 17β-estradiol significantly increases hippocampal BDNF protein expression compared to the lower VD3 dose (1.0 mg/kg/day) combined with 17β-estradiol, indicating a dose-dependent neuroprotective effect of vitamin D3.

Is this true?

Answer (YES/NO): YES